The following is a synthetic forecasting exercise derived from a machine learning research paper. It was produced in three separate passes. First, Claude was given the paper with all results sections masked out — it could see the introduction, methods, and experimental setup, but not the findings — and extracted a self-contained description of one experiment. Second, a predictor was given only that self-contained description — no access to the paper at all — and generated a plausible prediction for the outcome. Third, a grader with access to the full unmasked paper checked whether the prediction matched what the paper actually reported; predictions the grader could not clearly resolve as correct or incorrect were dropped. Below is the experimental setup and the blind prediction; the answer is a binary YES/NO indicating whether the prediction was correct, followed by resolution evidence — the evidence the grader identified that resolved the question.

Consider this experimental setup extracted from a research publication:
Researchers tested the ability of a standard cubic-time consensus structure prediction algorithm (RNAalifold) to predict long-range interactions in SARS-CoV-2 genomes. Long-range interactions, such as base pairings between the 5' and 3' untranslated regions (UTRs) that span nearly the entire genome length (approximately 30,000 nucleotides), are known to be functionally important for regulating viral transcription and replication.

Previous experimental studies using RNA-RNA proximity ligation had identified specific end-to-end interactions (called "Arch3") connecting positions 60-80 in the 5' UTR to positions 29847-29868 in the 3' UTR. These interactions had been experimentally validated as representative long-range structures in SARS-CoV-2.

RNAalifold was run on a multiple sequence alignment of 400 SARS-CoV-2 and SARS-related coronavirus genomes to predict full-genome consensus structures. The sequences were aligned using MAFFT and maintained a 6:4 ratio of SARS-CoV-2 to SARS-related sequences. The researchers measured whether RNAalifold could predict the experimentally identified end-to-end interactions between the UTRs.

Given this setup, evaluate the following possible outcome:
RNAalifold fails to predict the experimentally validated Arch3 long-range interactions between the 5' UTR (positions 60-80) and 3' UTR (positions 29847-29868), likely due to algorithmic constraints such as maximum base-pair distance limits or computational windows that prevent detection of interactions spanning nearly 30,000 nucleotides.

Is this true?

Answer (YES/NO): YES